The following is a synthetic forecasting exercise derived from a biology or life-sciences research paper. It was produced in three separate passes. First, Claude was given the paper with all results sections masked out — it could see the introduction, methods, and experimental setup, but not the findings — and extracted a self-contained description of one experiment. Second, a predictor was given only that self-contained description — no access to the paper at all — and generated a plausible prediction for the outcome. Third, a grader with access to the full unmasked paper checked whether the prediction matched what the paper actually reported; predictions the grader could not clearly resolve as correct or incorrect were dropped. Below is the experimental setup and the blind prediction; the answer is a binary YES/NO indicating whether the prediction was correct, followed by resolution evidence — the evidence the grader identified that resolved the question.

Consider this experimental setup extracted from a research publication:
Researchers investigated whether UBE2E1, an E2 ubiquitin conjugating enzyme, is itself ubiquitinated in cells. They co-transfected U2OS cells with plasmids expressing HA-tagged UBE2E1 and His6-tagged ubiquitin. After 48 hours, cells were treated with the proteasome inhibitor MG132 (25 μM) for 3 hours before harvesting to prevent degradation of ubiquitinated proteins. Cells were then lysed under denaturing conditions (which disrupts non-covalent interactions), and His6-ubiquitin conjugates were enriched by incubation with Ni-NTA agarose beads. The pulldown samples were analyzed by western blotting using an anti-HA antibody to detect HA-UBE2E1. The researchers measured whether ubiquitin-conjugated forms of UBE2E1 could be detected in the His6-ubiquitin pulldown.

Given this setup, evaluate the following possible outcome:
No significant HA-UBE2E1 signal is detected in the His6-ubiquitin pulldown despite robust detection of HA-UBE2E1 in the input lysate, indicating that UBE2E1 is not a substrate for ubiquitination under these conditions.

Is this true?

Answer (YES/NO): NO